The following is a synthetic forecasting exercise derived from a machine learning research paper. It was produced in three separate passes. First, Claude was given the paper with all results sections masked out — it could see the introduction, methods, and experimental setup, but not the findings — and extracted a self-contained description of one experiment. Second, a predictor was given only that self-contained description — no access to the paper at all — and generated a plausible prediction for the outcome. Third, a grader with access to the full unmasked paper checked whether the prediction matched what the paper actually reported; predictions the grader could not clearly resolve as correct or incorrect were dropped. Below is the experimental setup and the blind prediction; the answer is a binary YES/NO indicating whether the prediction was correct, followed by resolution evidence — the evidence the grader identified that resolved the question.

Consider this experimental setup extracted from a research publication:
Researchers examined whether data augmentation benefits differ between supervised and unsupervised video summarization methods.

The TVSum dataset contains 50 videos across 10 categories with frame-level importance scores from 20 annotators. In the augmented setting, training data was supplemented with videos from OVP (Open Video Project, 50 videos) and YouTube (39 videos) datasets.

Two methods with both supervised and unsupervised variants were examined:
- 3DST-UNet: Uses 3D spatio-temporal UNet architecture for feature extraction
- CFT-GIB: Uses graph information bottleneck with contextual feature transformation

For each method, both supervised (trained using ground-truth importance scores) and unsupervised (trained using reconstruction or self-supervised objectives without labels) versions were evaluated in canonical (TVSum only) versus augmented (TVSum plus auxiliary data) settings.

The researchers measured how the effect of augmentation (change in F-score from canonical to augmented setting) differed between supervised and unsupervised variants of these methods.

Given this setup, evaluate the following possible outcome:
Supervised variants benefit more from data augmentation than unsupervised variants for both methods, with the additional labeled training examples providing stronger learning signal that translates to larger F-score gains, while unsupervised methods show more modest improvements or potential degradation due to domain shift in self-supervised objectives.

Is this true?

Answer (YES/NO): NO